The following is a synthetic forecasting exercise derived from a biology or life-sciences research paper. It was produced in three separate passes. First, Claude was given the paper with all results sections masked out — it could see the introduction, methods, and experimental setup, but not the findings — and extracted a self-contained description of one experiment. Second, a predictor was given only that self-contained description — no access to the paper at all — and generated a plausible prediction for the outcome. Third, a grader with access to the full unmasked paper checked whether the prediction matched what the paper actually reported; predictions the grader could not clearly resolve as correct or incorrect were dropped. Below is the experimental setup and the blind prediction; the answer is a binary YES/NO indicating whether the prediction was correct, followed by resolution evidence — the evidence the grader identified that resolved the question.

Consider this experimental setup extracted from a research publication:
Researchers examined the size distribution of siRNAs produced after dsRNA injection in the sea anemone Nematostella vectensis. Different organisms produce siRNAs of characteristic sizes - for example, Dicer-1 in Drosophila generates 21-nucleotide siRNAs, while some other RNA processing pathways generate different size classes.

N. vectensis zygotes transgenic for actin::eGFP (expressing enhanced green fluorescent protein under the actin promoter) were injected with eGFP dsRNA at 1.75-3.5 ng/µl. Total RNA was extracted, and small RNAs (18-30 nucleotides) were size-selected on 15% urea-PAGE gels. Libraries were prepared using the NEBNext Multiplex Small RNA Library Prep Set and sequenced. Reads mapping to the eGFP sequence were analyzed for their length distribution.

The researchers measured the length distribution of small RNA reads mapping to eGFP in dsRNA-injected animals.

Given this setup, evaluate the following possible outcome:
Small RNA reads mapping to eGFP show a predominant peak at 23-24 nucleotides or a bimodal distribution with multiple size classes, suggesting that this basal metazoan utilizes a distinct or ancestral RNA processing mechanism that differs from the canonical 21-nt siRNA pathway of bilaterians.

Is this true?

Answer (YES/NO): NO